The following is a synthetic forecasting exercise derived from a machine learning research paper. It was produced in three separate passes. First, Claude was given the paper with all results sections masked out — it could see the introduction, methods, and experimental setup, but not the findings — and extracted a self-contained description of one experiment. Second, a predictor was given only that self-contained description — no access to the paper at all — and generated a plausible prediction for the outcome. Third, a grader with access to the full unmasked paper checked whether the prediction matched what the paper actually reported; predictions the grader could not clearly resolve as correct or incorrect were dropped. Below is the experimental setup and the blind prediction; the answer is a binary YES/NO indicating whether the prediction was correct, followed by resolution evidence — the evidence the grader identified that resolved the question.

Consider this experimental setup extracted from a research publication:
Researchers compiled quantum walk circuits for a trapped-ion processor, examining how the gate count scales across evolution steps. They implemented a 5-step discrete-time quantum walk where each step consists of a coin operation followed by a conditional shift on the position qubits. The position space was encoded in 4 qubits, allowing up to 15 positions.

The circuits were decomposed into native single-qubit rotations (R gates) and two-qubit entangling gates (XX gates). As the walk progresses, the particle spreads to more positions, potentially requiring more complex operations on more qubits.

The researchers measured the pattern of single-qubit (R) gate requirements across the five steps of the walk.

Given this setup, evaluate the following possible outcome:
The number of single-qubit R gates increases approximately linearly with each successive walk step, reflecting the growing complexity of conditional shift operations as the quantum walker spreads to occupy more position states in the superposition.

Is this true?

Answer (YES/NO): NO